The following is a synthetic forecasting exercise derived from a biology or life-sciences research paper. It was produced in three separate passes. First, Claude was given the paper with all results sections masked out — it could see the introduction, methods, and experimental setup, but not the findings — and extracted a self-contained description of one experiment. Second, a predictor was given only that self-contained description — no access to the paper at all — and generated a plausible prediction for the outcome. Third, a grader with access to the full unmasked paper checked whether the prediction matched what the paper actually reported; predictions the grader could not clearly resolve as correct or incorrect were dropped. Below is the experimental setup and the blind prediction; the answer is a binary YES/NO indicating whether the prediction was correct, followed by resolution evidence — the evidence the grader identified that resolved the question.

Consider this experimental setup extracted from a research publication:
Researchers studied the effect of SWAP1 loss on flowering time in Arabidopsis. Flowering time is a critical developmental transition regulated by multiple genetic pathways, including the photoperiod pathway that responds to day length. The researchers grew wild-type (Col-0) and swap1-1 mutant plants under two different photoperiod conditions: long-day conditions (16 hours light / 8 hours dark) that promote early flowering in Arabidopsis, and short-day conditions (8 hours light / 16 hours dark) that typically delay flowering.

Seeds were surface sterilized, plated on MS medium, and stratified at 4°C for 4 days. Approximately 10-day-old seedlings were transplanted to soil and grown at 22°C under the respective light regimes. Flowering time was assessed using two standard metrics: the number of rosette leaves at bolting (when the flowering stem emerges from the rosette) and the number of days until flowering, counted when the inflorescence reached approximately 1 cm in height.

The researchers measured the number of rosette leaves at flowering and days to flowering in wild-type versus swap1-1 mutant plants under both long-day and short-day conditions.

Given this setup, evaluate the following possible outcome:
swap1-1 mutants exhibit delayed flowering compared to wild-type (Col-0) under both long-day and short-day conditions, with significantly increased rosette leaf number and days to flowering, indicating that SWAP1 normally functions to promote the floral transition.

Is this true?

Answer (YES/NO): NO